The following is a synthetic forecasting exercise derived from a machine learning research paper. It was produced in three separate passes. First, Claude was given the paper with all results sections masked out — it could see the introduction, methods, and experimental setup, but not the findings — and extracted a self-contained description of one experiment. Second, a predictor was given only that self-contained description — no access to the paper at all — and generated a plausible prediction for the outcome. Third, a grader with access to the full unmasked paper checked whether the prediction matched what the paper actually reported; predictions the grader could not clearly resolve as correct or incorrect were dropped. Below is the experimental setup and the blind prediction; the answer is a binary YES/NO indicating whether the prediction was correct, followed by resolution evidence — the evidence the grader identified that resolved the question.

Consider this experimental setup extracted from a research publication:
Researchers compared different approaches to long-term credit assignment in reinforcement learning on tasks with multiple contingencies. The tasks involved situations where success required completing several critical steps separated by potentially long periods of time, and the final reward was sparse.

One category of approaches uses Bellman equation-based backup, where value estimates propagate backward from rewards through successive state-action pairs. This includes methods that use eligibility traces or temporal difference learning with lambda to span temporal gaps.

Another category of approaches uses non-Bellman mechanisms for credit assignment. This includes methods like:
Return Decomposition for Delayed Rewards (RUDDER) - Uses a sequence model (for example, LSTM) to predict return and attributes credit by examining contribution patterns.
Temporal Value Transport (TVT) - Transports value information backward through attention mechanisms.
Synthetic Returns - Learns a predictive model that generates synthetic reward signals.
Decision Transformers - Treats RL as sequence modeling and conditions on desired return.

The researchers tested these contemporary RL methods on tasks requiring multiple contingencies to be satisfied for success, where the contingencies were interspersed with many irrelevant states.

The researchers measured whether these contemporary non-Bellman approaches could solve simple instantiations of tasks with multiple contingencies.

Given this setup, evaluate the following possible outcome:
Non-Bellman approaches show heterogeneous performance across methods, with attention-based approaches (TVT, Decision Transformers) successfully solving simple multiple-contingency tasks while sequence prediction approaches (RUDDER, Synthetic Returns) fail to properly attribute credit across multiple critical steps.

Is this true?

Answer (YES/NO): NO